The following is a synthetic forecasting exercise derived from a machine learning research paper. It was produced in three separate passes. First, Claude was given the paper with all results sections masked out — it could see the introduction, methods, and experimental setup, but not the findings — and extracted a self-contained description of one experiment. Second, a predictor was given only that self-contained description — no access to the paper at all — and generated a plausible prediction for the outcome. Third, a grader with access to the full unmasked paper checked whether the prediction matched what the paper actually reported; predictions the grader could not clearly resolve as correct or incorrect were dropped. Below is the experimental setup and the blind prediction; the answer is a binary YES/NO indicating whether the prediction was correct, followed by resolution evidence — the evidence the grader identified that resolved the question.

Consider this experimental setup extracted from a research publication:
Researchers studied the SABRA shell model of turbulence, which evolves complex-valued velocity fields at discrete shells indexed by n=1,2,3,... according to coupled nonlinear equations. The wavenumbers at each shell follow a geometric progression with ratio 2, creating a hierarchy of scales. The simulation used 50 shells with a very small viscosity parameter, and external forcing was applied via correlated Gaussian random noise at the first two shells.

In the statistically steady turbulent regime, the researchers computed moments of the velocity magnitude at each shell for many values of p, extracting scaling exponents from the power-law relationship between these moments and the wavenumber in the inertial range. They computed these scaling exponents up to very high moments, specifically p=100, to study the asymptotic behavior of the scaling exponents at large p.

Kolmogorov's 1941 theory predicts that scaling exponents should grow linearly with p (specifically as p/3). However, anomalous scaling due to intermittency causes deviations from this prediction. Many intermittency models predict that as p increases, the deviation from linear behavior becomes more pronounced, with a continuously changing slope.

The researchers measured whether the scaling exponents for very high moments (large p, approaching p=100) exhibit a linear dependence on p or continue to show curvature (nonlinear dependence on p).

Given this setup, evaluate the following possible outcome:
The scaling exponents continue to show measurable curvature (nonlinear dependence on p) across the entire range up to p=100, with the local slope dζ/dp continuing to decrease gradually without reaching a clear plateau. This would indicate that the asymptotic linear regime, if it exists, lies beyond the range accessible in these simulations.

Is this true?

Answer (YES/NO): NO